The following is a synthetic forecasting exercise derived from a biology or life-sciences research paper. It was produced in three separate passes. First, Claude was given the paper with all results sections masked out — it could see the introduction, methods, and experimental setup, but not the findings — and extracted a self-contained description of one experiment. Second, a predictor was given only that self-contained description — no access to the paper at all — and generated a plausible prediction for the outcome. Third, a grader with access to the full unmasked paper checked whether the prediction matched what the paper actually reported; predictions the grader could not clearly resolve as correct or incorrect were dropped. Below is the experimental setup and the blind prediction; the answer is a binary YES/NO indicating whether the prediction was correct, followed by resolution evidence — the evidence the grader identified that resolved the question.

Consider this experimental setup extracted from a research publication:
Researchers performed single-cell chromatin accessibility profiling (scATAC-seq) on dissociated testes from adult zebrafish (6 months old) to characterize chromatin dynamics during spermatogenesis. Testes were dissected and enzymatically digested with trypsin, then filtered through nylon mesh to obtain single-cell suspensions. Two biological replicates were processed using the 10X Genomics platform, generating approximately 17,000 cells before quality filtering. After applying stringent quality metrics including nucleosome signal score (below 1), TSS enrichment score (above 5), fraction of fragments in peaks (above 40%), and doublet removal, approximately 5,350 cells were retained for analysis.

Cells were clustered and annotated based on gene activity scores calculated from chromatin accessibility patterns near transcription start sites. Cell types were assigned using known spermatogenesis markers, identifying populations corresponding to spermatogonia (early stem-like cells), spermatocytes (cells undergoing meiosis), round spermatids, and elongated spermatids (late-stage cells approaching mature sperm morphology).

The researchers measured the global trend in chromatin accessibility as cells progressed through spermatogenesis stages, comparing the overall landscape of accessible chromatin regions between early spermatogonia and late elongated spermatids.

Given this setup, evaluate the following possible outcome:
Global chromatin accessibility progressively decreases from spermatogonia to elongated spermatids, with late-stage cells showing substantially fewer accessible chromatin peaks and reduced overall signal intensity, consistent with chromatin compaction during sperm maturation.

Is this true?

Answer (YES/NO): NO